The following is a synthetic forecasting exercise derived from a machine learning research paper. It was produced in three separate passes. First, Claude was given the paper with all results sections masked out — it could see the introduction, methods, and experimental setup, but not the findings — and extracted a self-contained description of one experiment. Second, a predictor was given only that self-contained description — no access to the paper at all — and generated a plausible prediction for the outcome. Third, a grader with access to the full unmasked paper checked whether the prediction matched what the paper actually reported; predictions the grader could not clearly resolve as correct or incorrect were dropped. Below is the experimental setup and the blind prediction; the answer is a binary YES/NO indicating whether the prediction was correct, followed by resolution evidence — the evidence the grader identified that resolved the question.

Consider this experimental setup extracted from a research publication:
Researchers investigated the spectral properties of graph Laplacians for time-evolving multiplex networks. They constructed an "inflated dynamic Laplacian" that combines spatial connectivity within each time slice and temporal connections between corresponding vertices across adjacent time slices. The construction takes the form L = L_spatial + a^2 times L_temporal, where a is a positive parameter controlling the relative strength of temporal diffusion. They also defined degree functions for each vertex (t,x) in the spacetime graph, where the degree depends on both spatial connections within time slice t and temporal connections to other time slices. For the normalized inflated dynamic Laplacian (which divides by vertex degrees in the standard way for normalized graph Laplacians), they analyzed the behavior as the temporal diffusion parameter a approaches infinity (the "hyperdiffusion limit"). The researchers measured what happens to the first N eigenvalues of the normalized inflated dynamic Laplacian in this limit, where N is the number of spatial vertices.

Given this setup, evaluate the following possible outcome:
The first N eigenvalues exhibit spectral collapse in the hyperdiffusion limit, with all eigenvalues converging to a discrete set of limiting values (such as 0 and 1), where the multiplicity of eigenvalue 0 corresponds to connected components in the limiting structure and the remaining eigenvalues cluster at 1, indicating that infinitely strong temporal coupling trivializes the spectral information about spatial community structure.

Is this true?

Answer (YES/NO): NO